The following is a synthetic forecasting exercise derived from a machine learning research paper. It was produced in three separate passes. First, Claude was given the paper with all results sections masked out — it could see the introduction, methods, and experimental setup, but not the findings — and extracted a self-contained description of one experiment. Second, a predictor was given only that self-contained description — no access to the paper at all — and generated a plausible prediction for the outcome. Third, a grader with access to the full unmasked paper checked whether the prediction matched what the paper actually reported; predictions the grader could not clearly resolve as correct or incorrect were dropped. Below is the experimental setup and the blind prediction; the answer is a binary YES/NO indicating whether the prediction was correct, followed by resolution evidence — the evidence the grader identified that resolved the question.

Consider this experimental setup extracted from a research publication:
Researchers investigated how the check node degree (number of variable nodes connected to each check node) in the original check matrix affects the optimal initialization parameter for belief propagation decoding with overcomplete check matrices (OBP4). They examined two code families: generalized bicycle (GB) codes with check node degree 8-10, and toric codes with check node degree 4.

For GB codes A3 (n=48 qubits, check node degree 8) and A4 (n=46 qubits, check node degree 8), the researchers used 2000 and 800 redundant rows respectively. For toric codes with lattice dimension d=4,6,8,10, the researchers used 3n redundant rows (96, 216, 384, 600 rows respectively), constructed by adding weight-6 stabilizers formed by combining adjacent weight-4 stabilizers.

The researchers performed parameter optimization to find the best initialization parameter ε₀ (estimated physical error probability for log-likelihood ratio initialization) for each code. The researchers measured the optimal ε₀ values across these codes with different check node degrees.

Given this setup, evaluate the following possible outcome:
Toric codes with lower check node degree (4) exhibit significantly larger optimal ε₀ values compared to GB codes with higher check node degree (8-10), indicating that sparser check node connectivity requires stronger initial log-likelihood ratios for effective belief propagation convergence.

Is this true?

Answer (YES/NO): NO